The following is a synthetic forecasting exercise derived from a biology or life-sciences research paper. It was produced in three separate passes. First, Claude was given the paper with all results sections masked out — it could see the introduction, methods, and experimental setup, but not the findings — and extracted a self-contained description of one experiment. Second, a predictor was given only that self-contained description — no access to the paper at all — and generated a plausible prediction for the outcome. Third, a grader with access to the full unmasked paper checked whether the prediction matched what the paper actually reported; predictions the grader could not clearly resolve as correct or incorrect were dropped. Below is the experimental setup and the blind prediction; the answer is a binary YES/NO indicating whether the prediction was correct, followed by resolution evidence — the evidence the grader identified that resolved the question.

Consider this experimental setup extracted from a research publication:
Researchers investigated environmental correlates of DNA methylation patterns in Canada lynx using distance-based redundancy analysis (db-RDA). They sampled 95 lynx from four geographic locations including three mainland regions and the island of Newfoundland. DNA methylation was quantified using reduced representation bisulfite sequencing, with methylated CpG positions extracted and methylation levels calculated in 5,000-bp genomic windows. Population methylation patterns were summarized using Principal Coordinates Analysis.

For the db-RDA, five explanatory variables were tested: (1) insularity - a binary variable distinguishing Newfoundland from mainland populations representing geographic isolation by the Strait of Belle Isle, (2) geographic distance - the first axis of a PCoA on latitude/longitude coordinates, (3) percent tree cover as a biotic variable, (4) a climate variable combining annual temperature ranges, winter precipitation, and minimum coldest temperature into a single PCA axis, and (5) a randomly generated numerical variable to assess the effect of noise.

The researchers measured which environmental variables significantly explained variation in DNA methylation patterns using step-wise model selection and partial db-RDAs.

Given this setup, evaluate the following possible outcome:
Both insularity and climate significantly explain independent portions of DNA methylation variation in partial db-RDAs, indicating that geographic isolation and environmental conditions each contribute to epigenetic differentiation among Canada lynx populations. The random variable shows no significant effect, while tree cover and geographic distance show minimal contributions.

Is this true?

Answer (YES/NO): NO